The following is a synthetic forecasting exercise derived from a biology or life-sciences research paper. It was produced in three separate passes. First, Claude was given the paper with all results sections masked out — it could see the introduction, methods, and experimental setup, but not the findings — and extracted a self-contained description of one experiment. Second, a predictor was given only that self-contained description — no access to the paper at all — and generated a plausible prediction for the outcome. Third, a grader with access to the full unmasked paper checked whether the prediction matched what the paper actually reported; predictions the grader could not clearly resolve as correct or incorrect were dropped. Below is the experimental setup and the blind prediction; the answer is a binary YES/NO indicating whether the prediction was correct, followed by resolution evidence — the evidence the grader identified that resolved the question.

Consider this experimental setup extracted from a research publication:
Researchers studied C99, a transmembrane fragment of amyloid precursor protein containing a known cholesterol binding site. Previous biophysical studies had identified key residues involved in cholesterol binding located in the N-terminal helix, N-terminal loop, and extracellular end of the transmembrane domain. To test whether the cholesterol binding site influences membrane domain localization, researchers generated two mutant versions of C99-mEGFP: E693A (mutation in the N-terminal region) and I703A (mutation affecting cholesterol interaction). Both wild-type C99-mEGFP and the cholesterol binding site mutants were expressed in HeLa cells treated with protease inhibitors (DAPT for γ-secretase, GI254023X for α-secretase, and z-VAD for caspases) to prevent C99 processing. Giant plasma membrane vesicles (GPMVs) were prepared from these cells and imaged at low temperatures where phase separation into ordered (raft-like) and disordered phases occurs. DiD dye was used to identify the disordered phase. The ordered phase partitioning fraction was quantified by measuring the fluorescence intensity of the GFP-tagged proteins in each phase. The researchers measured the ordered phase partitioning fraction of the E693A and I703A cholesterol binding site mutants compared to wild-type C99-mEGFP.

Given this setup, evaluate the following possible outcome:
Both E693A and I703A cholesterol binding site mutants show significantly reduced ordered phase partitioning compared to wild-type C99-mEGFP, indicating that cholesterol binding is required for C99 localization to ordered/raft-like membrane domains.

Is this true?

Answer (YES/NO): NO